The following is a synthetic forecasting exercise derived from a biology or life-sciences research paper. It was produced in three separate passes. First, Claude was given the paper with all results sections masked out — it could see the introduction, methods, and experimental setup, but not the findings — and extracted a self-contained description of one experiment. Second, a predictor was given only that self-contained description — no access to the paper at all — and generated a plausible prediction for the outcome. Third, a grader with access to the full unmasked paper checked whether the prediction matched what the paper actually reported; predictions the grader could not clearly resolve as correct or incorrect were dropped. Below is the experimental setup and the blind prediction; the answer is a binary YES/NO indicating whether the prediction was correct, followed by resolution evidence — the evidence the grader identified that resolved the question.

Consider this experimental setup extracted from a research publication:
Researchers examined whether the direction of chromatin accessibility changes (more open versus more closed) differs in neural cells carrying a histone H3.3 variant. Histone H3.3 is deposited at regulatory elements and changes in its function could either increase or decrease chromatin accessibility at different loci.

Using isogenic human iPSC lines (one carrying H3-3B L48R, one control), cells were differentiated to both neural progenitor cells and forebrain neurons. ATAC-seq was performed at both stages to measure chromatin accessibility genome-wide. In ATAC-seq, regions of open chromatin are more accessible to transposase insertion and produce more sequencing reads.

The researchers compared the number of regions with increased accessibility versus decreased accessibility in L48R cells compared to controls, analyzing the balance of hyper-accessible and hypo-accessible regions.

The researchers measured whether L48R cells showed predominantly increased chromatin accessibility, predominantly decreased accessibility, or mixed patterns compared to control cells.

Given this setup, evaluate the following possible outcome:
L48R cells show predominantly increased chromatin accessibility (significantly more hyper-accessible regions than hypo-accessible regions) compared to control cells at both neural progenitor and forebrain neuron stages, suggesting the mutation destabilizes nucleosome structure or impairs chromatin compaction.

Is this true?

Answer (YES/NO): NO